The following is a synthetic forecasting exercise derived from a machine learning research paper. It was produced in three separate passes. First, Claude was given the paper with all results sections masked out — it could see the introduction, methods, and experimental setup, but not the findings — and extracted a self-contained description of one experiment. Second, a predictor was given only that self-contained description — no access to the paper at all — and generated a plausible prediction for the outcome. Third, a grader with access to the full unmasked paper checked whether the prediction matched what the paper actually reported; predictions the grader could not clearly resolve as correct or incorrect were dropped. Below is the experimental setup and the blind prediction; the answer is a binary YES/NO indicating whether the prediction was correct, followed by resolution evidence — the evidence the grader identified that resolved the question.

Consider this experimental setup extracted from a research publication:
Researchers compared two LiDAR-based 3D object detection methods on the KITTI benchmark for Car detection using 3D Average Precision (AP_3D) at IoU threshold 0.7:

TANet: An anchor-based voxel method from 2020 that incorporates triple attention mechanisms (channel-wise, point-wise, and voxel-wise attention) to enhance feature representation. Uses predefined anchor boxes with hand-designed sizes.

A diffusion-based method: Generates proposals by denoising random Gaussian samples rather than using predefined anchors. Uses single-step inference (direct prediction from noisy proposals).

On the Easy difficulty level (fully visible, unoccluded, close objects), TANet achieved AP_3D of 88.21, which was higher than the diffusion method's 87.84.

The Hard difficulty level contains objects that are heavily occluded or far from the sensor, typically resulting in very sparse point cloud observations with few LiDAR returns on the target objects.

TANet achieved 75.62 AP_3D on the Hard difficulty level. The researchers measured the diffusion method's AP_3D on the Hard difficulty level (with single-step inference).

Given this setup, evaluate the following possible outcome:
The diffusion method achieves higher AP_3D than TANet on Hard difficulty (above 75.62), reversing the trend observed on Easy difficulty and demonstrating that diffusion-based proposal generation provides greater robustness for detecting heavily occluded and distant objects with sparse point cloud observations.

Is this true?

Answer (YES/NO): YES